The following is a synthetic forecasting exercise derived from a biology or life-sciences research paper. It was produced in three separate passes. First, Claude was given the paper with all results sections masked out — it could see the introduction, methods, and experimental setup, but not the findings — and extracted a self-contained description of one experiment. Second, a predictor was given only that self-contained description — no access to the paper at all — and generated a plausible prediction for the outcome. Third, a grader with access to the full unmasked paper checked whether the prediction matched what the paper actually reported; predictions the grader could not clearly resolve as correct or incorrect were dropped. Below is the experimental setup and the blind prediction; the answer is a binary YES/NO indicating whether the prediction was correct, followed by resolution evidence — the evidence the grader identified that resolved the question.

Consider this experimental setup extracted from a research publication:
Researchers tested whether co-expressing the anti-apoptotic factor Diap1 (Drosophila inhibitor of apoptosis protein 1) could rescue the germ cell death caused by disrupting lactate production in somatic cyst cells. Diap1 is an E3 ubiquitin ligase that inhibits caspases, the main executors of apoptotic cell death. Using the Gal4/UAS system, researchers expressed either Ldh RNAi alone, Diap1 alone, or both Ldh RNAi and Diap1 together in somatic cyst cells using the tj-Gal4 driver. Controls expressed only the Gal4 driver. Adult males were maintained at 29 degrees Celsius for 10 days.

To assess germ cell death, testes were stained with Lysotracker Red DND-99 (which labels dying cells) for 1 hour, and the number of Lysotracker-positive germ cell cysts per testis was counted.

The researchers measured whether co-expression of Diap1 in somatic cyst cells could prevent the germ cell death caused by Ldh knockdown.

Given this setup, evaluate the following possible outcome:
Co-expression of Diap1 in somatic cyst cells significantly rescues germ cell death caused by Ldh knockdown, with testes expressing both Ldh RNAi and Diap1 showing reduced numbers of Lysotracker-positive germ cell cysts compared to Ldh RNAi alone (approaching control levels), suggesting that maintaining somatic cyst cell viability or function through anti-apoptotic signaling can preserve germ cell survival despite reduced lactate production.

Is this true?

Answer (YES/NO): NO